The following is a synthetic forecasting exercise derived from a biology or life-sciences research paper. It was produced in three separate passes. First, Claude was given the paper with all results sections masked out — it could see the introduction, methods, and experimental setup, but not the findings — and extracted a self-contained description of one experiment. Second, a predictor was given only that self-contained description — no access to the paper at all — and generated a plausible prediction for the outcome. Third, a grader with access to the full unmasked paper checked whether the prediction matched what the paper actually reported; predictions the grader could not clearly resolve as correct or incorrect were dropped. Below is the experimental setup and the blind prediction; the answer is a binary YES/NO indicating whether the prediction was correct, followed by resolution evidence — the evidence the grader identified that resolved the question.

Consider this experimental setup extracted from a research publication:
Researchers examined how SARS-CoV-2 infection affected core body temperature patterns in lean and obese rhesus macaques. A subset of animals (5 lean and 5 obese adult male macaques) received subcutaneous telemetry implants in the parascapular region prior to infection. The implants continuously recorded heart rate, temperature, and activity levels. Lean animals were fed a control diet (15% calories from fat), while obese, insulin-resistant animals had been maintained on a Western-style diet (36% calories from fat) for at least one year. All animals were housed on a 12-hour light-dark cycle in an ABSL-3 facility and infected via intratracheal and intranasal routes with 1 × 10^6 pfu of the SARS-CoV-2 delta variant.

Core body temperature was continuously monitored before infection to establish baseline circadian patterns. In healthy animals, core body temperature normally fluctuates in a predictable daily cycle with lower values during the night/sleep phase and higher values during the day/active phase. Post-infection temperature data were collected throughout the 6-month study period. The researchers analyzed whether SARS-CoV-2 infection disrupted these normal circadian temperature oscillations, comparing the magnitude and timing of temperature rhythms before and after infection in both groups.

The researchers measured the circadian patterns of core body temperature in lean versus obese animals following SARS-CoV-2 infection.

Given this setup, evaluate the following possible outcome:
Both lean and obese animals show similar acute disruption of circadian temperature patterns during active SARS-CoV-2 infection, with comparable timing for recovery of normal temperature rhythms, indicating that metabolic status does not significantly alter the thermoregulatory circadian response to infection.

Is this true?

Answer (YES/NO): NO